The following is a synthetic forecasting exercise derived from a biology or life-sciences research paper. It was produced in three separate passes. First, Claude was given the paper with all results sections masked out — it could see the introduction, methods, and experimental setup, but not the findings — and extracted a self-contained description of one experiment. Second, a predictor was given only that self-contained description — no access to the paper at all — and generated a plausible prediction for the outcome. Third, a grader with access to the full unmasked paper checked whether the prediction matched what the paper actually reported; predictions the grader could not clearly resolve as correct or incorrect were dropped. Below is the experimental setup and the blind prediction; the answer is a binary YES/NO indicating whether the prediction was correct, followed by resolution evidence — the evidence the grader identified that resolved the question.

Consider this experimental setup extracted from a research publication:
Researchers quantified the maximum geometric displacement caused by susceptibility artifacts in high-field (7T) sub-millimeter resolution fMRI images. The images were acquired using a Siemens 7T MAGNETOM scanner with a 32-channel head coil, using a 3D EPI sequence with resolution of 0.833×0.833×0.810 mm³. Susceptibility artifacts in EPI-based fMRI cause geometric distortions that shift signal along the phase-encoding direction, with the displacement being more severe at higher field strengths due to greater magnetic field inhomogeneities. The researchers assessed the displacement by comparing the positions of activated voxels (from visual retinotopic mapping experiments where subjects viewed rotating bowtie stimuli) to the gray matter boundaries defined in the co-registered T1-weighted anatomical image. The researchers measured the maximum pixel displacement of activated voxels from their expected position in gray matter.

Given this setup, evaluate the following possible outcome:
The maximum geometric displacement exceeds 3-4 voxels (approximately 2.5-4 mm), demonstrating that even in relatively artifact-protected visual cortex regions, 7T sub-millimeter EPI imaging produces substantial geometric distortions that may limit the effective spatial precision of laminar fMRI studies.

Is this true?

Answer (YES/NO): YES